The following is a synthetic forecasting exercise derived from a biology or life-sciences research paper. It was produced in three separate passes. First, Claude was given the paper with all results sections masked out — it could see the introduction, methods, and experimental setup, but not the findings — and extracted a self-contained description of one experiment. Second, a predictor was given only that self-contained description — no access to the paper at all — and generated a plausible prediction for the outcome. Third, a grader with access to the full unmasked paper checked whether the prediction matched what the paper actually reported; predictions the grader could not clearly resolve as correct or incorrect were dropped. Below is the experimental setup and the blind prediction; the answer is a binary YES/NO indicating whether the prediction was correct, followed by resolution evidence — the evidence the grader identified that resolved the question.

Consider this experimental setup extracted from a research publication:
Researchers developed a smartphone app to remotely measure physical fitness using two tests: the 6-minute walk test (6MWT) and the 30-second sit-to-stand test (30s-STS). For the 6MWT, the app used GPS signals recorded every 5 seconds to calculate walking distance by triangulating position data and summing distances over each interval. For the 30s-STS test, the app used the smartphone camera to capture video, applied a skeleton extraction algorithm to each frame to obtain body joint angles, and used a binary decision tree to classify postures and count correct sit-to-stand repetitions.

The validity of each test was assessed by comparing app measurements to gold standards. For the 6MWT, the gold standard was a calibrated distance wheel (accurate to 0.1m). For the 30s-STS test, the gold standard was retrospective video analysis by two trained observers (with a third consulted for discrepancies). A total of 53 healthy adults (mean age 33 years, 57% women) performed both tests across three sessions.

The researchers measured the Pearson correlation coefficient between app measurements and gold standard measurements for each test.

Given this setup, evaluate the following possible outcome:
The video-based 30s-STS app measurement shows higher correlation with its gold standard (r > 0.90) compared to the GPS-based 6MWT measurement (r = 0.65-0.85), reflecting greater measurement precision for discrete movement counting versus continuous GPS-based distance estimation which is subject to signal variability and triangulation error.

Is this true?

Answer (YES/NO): YES